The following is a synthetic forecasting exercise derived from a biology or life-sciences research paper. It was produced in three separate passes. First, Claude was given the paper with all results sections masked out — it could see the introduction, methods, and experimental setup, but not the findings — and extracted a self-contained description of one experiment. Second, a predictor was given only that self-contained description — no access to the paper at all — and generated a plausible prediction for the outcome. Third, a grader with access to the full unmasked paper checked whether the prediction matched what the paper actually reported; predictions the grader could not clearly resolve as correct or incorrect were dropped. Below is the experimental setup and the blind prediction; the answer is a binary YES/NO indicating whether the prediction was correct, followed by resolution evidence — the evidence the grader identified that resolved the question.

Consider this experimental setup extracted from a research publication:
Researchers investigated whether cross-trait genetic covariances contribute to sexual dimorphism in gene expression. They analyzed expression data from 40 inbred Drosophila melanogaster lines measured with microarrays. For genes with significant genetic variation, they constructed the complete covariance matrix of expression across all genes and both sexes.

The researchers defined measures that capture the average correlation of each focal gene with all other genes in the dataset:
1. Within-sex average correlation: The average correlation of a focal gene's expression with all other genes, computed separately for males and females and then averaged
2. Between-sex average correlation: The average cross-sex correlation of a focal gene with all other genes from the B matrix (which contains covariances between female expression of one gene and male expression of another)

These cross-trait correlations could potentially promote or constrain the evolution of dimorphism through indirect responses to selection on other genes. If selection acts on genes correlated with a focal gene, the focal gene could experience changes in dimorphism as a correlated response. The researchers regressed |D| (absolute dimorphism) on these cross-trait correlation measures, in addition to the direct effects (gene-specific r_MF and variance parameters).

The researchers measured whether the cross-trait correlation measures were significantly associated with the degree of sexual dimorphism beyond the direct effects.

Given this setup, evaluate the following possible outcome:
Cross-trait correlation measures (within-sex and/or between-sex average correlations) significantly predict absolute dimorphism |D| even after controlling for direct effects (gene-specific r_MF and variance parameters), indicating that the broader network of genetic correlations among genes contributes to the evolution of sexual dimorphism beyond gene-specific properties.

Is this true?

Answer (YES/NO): YES